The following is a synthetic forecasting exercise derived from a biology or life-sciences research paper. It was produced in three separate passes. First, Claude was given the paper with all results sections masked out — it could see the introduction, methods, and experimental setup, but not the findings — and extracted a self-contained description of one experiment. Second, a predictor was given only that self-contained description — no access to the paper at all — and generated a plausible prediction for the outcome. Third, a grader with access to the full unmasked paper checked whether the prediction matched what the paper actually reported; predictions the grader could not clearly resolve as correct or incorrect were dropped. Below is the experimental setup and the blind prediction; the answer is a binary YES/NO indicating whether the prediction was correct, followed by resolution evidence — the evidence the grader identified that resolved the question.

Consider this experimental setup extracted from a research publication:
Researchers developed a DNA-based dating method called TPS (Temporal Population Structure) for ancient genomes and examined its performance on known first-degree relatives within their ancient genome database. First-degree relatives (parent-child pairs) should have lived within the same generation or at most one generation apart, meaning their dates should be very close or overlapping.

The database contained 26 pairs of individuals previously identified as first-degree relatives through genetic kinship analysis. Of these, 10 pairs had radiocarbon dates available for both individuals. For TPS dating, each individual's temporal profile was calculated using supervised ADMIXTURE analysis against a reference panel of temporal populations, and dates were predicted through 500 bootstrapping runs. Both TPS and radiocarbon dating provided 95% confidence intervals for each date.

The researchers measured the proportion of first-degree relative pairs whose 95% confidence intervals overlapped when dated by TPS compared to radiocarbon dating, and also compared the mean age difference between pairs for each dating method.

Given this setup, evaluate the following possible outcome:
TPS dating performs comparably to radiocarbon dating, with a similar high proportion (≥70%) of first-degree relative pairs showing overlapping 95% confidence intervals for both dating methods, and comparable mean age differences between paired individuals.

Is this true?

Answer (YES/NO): NO